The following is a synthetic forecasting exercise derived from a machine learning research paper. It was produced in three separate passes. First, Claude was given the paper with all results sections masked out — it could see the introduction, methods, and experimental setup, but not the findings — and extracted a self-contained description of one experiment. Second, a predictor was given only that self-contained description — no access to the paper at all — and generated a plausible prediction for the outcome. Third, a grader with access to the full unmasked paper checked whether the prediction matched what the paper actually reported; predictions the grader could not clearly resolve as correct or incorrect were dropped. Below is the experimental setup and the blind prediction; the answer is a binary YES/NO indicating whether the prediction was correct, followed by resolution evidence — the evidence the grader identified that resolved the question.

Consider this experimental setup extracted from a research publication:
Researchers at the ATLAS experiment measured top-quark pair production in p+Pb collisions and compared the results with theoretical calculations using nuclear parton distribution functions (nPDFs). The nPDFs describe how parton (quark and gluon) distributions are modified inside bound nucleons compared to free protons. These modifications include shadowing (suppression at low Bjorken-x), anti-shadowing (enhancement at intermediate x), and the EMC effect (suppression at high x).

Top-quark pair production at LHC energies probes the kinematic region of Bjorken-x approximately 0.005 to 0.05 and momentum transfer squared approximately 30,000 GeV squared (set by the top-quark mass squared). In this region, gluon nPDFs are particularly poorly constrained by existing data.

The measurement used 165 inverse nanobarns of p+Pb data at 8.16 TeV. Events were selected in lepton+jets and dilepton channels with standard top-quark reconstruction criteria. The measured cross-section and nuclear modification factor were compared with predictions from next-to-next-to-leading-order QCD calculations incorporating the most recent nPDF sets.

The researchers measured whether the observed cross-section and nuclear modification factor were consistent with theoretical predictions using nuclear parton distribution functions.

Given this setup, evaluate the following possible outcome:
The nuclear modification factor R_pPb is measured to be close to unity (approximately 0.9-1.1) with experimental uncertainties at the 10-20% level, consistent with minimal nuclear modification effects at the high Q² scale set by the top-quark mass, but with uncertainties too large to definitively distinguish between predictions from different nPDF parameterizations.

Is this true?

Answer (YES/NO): NO